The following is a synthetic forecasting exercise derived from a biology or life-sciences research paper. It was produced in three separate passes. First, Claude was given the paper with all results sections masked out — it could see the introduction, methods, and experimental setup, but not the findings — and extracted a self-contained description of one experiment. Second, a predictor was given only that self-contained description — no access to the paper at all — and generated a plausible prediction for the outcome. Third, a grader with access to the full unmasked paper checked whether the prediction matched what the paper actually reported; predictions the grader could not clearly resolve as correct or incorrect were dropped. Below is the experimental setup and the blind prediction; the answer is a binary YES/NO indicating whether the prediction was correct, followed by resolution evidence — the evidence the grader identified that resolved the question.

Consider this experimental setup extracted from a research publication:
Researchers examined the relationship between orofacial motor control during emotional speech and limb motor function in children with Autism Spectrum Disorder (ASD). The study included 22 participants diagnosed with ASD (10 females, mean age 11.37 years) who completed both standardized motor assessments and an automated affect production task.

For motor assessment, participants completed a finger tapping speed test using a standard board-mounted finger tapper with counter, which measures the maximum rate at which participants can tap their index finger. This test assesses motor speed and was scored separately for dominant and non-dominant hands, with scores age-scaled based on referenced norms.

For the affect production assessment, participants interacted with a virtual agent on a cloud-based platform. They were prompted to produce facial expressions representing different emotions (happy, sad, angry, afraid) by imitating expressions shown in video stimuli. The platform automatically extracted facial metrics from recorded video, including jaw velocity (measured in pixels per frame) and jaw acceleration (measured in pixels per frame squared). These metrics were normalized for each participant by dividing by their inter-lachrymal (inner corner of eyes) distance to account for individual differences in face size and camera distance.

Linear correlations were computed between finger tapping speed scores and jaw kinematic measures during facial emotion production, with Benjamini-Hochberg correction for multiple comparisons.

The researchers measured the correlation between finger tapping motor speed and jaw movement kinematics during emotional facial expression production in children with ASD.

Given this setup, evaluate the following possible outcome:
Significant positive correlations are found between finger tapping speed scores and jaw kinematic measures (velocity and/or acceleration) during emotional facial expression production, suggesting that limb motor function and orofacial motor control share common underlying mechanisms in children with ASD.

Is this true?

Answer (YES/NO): YES